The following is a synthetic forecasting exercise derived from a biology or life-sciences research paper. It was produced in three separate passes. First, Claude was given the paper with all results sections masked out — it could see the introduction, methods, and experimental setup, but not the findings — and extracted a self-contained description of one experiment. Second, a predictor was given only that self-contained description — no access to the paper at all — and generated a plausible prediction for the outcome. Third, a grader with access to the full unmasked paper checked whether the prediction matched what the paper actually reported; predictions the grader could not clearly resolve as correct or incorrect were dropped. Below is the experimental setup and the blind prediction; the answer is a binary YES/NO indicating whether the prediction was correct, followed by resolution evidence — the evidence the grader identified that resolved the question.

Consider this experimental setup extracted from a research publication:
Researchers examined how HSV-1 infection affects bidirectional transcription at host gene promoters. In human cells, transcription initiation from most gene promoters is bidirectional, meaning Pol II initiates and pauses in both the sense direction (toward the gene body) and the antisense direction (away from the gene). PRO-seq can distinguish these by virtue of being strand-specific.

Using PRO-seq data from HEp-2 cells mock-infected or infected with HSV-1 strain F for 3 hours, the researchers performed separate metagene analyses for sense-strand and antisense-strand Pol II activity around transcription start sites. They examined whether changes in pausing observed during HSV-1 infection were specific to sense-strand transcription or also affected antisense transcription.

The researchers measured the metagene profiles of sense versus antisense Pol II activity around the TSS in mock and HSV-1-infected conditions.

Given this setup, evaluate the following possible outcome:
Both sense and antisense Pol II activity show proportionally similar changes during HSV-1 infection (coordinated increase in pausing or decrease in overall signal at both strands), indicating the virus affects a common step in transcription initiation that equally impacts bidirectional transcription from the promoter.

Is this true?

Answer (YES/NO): NO